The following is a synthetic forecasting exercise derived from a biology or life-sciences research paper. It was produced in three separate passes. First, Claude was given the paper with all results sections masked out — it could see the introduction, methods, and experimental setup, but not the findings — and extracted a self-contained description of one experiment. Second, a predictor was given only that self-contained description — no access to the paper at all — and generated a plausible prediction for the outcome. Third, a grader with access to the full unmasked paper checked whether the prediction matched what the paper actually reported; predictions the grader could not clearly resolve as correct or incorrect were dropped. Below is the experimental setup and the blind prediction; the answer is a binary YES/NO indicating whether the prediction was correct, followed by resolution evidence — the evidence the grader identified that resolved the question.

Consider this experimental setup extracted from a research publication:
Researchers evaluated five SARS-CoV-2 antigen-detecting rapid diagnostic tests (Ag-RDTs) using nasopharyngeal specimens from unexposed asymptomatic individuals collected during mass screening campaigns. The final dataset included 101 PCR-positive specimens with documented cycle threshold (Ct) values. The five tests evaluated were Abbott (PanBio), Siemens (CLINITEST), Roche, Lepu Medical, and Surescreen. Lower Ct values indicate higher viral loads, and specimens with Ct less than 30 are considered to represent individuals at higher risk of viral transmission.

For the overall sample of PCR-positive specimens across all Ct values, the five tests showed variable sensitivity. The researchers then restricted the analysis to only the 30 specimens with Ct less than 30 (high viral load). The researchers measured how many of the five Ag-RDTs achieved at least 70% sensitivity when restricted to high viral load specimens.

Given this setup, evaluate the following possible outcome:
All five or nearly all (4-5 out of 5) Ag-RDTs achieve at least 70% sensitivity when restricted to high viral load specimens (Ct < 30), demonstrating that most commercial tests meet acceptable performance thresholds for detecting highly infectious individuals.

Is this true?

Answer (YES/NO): YES